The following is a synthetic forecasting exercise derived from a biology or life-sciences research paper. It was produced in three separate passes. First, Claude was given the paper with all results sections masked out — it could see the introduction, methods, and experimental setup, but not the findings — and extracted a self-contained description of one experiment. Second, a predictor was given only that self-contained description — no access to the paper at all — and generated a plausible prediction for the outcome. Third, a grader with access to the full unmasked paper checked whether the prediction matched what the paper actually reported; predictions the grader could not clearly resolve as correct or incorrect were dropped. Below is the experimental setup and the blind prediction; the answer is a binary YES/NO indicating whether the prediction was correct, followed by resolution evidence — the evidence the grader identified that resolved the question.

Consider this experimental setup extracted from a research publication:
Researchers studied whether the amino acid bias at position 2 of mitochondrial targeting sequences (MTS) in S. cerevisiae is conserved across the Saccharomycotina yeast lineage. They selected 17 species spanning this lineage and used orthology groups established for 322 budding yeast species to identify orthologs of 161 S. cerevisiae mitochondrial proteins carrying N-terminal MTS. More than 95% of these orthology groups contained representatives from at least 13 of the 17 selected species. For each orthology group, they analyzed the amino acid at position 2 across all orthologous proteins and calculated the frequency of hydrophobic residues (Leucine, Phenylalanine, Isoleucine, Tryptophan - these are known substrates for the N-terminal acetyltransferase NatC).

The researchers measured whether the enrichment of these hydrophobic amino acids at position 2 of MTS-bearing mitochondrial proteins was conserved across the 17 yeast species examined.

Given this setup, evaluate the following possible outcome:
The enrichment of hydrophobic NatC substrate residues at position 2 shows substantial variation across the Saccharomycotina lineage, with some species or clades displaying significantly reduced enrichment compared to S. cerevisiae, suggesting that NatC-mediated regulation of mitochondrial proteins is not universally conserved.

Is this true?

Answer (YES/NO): NO